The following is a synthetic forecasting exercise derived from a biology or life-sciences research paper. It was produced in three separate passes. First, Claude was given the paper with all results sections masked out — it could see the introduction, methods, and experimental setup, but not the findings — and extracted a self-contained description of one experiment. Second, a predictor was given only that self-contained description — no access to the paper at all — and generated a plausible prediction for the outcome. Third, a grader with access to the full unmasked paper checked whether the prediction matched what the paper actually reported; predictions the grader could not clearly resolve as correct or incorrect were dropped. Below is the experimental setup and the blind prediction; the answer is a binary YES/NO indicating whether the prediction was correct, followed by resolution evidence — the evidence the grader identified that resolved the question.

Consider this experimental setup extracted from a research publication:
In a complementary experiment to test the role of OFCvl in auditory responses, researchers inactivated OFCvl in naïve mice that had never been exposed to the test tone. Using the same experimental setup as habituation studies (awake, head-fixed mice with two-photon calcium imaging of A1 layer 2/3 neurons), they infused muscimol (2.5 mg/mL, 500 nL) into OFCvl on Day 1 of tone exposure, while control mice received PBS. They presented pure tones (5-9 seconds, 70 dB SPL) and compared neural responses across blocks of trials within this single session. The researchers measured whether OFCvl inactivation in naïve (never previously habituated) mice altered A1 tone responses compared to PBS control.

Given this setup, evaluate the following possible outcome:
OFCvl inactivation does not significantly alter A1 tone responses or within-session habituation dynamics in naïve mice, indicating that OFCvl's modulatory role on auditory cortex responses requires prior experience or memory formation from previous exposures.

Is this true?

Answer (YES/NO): YES